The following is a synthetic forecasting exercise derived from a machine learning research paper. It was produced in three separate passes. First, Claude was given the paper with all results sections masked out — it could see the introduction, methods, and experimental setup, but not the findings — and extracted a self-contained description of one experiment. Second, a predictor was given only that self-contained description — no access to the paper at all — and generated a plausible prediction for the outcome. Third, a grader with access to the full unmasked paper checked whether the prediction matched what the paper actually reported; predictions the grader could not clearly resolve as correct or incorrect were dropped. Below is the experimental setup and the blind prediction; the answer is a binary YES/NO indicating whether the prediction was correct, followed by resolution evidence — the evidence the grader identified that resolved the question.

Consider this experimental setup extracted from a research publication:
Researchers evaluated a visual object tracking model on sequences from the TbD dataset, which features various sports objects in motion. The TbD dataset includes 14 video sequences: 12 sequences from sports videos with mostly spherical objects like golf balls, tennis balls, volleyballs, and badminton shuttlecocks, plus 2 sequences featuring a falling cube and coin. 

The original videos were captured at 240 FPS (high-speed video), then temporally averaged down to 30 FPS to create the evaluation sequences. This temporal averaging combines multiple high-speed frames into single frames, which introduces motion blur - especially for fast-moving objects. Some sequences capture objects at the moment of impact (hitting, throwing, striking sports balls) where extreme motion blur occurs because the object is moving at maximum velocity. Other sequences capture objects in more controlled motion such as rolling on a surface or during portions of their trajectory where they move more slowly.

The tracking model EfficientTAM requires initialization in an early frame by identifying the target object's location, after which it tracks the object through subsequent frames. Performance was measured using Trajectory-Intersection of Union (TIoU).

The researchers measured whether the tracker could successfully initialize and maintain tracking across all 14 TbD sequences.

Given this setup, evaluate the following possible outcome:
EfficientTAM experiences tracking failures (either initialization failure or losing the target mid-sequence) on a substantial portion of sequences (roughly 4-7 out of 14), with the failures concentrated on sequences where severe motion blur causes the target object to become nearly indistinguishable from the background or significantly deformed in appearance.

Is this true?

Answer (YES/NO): YES